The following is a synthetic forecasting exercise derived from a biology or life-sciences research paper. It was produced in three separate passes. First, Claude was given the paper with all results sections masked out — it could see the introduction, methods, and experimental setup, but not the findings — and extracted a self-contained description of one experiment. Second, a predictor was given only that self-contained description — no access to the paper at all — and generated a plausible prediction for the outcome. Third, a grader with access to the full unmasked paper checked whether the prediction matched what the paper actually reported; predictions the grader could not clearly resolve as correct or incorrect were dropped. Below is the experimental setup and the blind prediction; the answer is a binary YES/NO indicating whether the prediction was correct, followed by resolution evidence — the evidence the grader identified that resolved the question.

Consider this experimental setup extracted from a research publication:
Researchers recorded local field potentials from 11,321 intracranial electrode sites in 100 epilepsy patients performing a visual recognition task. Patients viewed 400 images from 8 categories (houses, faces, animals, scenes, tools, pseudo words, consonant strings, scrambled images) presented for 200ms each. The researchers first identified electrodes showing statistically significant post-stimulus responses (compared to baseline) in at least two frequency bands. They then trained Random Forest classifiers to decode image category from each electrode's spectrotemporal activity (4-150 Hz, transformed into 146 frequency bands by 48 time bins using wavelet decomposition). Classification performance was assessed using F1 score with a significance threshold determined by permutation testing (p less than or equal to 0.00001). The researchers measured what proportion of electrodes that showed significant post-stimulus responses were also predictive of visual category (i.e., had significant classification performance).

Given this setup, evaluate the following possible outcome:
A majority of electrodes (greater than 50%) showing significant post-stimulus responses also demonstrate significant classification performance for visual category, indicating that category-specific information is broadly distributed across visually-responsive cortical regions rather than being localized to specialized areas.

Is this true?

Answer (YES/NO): NO